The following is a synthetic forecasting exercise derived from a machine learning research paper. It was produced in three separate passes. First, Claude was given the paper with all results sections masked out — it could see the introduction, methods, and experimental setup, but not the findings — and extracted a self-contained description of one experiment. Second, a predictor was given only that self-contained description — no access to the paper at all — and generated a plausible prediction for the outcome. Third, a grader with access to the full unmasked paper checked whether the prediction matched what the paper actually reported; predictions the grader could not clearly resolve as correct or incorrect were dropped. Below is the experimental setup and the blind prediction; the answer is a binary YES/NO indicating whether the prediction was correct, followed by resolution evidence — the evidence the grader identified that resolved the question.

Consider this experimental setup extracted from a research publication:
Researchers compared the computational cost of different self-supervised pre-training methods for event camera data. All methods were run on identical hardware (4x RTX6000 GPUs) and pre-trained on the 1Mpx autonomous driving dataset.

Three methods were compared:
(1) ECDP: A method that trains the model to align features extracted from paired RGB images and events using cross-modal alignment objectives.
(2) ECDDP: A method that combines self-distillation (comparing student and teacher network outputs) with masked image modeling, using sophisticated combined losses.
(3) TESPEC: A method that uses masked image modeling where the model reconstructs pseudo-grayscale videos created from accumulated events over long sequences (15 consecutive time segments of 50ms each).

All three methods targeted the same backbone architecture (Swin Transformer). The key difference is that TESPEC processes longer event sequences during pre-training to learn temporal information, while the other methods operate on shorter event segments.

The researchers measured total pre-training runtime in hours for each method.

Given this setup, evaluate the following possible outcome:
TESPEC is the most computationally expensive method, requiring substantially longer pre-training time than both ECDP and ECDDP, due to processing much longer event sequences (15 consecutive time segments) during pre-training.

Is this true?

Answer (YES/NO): NO